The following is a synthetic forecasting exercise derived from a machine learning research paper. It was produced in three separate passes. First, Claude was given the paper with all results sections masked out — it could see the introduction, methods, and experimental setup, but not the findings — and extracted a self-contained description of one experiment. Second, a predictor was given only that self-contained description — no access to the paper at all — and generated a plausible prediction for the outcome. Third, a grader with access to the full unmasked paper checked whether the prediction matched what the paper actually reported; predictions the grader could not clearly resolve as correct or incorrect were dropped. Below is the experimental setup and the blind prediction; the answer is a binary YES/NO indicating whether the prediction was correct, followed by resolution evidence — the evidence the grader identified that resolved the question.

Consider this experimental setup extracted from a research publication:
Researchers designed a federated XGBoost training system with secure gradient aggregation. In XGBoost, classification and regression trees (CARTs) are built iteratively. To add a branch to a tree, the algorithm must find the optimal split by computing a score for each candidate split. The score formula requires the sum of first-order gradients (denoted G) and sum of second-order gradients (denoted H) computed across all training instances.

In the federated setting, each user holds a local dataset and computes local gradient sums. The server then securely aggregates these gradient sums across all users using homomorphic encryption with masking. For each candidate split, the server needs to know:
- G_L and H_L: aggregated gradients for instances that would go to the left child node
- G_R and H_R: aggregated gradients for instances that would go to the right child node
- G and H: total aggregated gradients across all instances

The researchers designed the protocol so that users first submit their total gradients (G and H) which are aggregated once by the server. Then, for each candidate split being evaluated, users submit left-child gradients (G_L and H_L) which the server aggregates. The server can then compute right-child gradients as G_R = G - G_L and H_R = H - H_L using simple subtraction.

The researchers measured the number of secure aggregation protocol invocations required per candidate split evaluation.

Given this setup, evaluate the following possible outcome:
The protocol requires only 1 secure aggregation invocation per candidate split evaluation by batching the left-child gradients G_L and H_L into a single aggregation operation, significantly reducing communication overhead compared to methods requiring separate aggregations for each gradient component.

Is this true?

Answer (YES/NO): NO